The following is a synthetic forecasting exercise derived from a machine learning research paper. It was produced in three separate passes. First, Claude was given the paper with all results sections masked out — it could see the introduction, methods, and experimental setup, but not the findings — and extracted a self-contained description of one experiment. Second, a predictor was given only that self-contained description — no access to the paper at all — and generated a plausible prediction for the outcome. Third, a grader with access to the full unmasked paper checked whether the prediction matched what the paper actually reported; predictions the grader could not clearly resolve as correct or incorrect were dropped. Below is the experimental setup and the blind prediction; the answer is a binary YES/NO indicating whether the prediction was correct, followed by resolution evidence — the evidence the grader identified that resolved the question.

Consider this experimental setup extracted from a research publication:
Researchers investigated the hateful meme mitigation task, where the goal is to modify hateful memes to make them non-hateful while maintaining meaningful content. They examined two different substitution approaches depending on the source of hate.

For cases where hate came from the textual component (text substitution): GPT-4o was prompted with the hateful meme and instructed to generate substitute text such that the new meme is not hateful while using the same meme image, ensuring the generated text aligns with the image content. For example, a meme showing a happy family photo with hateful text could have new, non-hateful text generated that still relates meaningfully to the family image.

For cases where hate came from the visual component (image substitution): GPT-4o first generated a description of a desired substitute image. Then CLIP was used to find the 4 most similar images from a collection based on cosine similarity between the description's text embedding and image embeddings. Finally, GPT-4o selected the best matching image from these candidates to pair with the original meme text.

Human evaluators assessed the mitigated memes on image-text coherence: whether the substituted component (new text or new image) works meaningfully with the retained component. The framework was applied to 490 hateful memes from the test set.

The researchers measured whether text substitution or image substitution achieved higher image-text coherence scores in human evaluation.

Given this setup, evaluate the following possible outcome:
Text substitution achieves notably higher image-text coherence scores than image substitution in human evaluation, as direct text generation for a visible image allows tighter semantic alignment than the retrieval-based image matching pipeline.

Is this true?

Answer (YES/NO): YES